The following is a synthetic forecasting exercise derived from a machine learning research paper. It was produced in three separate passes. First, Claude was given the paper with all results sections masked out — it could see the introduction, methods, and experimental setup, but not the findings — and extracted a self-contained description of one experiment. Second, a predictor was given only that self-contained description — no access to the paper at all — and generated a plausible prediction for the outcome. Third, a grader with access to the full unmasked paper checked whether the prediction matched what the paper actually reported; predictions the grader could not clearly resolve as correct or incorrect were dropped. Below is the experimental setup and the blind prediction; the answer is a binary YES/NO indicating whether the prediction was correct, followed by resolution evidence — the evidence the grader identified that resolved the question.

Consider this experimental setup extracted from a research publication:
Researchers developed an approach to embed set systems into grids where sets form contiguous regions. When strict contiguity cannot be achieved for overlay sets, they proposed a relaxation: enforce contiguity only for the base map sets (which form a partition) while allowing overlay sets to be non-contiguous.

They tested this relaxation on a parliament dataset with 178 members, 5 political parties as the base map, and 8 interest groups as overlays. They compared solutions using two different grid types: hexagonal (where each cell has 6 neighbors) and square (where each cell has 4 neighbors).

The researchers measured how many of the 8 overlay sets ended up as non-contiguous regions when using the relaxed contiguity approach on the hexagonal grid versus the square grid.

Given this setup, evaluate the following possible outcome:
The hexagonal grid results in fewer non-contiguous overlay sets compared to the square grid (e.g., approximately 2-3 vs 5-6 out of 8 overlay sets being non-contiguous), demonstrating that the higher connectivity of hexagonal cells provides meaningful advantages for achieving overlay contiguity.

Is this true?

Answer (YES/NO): YES